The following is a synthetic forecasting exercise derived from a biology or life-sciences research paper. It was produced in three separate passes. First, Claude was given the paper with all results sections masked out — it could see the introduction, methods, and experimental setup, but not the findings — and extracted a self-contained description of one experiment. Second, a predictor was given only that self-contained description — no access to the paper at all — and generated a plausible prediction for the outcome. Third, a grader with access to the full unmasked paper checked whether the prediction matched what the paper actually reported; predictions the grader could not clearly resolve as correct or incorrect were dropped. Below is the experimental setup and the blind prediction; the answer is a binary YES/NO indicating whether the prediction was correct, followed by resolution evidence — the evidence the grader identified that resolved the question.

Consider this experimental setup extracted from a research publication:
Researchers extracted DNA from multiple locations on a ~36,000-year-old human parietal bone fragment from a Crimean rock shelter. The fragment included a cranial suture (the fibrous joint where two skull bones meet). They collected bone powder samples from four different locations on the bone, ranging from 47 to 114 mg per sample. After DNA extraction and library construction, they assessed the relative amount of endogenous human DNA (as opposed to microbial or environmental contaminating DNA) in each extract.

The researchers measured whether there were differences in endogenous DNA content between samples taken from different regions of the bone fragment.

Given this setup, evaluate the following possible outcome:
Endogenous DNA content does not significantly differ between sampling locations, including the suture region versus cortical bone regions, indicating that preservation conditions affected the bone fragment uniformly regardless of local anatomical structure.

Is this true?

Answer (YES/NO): NO